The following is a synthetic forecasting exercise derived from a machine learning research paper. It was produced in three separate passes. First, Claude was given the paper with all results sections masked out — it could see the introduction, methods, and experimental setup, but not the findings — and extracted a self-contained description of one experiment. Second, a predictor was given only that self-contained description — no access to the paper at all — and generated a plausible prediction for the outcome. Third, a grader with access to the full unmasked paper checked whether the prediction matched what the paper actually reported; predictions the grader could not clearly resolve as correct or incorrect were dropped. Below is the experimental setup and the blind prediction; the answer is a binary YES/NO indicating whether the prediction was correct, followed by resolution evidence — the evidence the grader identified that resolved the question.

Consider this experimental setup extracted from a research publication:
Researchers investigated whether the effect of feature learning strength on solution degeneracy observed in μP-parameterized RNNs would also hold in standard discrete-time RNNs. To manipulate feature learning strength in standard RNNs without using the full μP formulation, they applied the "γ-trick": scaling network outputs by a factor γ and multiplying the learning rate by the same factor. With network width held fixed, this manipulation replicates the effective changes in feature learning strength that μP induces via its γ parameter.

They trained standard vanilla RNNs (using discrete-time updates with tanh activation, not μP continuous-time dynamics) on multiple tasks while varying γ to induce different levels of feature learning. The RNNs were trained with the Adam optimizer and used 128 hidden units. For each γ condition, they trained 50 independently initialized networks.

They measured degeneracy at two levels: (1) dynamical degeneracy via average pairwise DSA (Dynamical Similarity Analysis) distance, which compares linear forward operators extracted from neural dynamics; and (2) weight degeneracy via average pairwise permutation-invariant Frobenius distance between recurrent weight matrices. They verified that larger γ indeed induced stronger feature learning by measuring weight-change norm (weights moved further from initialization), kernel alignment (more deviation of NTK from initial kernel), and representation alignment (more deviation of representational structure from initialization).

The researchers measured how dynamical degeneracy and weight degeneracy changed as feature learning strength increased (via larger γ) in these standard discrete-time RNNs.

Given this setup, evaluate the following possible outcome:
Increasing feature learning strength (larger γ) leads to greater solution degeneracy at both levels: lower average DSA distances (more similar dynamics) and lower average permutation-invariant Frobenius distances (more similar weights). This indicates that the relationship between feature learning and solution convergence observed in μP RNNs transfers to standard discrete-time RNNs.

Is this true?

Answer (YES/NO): NO